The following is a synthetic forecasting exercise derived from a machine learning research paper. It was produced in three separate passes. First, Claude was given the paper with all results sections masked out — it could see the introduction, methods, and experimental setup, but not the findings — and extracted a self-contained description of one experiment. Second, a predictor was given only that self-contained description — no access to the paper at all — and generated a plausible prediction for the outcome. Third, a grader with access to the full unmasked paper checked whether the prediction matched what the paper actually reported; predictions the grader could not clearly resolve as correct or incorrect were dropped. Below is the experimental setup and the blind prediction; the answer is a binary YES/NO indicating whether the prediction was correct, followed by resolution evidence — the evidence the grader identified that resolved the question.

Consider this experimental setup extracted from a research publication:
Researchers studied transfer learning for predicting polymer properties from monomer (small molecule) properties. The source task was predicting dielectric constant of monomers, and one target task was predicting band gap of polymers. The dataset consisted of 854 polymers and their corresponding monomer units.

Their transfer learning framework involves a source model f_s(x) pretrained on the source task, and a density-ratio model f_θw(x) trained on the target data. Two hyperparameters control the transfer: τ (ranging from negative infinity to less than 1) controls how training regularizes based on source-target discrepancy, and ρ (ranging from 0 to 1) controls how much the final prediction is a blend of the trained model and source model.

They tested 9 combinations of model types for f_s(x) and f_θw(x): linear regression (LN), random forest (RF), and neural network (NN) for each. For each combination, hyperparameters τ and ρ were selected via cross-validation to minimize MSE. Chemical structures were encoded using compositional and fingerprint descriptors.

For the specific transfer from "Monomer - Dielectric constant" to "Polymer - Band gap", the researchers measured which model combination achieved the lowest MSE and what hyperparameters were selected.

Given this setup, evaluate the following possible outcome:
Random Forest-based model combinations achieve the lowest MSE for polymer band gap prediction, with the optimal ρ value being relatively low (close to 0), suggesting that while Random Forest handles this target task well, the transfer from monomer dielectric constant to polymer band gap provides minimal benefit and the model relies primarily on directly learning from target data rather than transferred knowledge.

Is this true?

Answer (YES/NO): NO